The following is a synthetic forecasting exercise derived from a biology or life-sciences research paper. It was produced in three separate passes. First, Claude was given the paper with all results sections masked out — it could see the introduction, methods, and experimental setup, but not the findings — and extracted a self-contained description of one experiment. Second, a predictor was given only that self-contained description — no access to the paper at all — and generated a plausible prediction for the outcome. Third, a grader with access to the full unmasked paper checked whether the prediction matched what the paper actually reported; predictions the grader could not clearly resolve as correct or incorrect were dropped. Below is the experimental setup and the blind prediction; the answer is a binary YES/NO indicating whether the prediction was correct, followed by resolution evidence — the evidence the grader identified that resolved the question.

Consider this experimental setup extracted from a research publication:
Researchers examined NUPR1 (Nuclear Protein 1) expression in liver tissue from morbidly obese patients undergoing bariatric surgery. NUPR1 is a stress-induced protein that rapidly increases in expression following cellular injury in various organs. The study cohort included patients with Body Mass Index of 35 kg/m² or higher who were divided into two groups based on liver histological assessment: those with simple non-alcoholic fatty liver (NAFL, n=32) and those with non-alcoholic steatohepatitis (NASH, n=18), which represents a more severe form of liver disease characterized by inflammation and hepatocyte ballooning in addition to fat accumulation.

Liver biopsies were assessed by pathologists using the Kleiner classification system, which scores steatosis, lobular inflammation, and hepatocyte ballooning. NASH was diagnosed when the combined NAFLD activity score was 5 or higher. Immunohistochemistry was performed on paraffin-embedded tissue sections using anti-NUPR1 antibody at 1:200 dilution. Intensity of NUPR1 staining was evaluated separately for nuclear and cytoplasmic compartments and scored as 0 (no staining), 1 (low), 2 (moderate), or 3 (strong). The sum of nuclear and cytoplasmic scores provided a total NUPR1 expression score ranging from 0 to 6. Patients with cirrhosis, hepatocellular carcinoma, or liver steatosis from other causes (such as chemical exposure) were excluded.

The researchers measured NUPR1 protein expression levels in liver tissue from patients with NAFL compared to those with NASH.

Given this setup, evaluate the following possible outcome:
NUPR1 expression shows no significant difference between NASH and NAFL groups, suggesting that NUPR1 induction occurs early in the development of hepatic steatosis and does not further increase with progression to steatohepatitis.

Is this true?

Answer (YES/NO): NO